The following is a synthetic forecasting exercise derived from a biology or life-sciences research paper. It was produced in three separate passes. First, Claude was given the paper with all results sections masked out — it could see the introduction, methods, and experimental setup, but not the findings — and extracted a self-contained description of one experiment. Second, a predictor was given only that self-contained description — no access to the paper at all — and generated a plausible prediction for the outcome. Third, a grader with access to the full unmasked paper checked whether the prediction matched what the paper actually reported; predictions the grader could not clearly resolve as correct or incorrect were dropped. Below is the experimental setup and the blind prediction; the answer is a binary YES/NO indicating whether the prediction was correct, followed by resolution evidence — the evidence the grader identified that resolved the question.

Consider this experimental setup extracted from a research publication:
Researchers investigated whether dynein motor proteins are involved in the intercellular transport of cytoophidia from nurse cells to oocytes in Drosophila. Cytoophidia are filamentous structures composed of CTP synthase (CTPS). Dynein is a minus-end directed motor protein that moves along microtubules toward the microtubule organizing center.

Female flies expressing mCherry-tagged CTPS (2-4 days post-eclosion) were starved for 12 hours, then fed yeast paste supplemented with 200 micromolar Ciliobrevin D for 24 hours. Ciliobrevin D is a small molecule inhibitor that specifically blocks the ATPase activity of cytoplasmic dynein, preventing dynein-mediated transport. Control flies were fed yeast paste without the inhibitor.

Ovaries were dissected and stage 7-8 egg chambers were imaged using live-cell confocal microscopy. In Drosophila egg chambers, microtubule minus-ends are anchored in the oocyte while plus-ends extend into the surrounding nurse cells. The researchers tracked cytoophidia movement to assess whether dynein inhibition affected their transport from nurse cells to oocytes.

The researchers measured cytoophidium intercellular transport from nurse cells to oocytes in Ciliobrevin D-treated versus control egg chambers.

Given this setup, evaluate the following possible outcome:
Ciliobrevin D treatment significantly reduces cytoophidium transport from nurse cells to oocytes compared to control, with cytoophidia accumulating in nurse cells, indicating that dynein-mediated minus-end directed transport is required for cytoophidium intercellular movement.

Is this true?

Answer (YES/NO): NO